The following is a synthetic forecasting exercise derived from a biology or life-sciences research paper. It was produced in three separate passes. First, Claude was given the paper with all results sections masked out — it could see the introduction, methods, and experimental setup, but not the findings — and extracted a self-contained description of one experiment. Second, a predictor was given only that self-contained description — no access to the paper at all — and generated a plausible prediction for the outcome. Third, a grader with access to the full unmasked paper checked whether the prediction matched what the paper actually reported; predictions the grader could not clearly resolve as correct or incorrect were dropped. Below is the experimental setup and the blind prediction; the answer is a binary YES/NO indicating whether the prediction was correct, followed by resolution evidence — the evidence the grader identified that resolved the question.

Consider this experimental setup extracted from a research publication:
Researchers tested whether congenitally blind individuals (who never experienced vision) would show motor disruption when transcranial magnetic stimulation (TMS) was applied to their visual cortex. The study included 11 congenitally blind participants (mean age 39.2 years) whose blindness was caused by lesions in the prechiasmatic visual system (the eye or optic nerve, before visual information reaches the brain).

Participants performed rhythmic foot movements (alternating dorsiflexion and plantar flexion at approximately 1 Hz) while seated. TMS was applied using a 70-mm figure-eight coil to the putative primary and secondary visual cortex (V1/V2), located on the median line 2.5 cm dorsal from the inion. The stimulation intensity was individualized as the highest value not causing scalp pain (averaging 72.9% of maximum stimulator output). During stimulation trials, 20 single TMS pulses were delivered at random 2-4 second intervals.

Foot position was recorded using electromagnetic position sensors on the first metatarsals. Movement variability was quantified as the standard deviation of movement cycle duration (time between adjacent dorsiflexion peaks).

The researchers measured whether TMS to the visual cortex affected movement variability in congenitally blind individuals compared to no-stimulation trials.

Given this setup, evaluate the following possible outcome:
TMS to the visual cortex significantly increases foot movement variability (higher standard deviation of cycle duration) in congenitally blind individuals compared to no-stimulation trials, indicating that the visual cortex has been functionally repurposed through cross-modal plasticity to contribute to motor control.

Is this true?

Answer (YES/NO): NO